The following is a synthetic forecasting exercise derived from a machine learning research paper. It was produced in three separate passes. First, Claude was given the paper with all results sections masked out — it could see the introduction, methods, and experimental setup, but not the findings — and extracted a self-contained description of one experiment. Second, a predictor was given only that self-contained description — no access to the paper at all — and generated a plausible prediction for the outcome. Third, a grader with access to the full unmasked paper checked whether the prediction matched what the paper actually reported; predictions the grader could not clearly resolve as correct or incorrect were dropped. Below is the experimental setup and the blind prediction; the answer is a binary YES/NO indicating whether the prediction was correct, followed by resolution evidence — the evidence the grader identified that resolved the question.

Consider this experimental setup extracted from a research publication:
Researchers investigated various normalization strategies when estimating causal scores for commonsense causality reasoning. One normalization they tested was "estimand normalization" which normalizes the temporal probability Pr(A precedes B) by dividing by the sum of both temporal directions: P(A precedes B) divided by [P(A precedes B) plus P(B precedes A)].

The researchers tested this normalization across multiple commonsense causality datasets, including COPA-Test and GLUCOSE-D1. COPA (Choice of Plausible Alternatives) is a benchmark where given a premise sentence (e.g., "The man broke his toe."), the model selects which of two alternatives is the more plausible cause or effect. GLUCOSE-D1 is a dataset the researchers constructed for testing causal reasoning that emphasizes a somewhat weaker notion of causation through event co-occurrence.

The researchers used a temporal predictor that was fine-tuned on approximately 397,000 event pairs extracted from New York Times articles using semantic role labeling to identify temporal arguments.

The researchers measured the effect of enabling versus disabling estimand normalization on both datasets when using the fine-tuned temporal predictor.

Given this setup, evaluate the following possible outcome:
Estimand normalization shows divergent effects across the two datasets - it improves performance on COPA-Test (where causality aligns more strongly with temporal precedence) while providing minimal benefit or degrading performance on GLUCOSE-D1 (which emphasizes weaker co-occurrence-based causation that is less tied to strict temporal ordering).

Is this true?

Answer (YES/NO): NO